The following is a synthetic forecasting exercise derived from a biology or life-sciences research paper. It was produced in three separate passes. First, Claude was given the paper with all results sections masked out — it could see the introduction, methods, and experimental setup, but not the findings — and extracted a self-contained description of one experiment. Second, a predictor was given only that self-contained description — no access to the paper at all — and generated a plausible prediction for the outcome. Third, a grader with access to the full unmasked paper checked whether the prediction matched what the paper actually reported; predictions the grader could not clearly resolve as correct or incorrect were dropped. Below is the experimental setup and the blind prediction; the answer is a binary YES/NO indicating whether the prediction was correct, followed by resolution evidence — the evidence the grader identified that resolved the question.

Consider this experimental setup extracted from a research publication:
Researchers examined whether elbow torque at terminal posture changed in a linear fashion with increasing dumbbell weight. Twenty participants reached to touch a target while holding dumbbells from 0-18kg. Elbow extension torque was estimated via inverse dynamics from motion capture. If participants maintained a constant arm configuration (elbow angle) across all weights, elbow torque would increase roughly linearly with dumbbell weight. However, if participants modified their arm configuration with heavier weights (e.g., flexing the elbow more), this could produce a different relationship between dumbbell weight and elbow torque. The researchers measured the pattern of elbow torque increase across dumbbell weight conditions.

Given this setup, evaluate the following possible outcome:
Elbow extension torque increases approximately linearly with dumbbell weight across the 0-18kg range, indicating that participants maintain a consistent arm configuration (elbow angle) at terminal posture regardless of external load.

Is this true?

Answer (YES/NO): NO